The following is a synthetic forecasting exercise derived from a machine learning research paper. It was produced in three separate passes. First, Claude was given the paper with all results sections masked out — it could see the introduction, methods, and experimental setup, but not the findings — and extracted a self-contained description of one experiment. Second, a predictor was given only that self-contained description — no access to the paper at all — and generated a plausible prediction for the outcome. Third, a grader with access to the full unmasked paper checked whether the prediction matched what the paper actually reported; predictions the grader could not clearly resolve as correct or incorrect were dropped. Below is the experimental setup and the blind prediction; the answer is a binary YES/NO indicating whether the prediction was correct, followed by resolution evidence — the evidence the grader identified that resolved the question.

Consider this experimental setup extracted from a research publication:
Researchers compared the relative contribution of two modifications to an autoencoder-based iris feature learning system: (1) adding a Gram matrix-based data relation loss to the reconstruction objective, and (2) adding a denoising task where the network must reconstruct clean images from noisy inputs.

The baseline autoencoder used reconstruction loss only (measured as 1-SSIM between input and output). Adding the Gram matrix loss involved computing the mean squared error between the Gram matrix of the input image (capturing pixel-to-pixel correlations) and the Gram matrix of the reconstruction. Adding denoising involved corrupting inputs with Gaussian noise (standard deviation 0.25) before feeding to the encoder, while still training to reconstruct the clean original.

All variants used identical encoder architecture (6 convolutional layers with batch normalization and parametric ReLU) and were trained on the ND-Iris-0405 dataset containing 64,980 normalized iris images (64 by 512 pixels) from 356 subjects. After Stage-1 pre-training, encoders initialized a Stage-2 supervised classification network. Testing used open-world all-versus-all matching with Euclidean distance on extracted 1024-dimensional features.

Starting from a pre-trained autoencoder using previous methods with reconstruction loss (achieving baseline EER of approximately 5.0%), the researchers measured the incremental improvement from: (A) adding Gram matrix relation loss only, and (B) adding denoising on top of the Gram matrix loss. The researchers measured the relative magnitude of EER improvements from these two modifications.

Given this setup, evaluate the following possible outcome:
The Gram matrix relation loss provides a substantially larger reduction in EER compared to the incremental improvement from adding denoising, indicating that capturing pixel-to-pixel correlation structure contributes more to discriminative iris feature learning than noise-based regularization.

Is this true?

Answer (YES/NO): YES